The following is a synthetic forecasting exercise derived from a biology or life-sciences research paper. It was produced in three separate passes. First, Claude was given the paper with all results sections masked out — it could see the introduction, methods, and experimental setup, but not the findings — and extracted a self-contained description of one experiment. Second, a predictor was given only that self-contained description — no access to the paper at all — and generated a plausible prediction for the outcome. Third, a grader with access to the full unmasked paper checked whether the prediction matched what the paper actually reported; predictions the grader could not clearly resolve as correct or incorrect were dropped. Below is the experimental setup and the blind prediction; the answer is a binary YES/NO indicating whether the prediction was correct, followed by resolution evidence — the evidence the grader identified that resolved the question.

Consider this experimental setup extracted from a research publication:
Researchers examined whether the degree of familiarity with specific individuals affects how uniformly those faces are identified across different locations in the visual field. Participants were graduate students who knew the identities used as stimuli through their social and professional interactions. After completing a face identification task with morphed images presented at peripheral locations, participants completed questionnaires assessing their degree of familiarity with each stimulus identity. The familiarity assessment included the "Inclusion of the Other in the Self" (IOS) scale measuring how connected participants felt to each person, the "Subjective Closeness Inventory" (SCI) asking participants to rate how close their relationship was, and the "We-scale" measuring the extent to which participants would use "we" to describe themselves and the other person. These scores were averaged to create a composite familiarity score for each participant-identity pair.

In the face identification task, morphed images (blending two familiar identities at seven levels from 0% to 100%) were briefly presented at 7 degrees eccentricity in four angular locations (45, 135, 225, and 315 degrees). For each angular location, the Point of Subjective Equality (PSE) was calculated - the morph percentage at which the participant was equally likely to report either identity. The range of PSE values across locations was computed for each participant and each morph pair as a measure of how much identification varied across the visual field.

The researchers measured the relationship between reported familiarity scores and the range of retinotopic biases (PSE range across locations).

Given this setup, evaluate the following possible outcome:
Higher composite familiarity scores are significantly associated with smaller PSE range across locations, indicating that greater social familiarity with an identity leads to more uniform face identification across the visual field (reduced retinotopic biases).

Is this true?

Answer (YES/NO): YES